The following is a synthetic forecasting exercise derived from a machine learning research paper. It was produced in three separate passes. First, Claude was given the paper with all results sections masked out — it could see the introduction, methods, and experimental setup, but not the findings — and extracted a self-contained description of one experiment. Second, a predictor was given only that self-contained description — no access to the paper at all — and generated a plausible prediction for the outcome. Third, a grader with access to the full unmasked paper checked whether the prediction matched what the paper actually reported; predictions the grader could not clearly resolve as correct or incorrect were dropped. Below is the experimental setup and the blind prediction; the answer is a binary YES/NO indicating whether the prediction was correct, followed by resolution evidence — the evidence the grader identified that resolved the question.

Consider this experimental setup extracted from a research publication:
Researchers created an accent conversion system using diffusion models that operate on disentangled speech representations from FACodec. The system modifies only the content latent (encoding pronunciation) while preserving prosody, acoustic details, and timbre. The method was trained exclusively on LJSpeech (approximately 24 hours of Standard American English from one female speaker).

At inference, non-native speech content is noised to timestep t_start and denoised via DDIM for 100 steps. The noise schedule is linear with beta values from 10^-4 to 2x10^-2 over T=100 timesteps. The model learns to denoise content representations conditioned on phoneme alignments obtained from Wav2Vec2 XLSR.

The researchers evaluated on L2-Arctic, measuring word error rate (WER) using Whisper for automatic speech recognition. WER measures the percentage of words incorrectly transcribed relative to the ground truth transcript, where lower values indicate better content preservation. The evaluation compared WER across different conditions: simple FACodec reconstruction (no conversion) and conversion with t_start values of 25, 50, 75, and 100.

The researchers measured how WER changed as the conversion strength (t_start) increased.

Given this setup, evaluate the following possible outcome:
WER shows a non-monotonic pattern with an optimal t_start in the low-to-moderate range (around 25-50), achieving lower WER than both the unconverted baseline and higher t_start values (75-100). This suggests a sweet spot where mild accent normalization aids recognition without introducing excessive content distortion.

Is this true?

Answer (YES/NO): NO